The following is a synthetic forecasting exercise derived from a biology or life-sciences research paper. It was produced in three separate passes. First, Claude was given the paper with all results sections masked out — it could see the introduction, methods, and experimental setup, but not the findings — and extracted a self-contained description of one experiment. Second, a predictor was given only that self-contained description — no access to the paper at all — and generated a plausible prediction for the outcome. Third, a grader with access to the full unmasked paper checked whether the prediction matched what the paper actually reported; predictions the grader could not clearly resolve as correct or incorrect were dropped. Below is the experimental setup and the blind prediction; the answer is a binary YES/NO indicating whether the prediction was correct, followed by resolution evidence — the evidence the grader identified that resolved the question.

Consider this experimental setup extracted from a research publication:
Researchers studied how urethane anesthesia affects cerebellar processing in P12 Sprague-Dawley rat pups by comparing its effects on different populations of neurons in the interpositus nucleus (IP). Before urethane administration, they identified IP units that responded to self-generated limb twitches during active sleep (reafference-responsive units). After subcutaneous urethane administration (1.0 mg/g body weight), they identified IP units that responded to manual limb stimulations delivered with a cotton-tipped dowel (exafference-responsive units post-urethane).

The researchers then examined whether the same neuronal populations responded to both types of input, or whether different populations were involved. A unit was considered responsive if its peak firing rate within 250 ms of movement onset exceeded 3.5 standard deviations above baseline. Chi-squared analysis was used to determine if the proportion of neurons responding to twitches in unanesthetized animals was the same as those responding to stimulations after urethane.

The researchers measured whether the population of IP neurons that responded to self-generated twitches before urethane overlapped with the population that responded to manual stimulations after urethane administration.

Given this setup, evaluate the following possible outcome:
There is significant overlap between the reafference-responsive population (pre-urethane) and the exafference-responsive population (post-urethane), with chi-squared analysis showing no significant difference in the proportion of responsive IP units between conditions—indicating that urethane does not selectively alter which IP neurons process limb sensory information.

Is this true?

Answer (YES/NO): NO